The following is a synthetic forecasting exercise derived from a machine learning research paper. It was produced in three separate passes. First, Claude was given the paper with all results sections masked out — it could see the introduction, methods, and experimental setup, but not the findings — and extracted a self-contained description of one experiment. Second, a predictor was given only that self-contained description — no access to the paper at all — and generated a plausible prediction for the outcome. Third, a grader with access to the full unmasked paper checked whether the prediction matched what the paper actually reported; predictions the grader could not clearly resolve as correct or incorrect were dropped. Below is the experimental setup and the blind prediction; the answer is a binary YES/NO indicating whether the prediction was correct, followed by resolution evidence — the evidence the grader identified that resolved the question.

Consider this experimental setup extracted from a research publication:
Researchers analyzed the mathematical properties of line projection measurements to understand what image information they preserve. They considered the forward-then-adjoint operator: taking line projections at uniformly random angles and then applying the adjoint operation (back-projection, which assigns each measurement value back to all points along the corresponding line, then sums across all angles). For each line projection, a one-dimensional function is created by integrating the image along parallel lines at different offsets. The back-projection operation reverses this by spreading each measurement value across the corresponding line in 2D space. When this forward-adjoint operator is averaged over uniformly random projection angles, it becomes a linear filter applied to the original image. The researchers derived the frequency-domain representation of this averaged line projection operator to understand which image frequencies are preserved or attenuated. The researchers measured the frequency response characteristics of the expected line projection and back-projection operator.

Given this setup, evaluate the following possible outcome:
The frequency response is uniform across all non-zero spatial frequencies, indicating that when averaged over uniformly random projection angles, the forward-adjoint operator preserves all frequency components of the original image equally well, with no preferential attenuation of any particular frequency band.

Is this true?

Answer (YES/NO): NO